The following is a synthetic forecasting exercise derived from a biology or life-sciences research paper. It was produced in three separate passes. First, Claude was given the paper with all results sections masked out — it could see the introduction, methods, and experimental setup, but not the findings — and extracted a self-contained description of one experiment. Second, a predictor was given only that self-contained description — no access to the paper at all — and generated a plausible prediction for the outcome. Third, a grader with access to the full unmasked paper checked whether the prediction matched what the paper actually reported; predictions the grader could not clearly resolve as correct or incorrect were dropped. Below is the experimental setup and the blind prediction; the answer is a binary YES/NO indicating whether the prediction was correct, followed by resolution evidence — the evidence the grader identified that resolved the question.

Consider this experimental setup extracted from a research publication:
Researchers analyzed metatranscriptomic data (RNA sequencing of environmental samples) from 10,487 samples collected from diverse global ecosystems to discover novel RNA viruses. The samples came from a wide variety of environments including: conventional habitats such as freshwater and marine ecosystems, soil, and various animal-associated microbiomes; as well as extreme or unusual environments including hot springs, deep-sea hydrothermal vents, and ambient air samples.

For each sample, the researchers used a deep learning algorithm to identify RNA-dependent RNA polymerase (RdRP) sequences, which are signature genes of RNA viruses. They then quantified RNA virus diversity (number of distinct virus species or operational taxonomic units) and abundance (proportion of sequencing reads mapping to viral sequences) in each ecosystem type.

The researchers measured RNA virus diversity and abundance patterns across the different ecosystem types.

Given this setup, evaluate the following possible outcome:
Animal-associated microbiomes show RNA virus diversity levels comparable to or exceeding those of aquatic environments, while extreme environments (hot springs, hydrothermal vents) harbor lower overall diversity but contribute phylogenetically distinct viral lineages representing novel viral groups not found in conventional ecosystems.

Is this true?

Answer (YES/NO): NO